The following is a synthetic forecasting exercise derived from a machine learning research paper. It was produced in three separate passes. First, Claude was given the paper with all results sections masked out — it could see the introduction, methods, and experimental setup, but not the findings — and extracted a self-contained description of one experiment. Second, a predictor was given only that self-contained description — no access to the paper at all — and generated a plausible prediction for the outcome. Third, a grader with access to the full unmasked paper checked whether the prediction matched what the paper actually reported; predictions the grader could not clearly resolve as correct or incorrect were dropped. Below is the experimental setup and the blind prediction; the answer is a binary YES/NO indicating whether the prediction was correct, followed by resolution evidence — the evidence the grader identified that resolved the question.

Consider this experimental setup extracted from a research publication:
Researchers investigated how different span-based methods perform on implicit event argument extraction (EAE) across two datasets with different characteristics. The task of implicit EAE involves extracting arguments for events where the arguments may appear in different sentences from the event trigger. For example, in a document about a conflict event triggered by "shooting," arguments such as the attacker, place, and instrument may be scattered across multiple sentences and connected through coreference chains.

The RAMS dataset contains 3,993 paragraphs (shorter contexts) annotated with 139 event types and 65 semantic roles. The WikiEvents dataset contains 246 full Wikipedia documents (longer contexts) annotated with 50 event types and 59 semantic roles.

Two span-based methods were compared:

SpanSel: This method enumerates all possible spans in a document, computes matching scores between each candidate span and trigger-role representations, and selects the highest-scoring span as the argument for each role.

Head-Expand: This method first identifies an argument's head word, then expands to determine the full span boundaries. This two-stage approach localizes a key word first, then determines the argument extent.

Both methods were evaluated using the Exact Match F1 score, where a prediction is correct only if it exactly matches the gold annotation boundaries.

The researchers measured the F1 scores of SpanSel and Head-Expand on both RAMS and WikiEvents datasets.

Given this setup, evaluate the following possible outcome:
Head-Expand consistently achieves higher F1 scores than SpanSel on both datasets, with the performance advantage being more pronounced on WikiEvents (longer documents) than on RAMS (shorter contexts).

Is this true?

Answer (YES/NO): YES